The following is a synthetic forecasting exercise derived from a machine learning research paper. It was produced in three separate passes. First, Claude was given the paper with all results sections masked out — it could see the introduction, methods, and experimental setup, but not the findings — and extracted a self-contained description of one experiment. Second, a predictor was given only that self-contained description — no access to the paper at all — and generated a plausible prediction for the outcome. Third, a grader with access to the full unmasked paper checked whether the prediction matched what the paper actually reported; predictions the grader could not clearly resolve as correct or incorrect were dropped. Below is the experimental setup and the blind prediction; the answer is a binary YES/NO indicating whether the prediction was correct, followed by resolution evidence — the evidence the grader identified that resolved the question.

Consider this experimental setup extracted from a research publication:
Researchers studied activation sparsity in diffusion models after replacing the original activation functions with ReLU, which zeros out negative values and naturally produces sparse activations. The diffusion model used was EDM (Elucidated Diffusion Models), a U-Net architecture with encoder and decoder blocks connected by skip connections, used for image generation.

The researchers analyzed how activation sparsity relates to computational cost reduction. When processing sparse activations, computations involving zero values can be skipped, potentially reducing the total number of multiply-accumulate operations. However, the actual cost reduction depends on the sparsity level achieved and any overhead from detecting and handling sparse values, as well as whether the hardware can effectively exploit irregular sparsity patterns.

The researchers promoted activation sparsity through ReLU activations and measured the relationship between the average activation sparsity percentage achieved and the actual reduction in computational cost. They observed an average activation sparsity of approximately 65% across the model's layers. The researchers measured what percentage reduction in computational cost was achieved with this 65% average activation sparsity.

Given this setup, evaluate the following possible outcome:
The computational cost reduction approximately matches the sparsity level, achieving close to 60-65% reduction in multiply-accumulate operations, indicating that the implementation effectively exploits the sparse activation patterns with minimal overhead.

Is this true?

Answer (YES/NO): NO